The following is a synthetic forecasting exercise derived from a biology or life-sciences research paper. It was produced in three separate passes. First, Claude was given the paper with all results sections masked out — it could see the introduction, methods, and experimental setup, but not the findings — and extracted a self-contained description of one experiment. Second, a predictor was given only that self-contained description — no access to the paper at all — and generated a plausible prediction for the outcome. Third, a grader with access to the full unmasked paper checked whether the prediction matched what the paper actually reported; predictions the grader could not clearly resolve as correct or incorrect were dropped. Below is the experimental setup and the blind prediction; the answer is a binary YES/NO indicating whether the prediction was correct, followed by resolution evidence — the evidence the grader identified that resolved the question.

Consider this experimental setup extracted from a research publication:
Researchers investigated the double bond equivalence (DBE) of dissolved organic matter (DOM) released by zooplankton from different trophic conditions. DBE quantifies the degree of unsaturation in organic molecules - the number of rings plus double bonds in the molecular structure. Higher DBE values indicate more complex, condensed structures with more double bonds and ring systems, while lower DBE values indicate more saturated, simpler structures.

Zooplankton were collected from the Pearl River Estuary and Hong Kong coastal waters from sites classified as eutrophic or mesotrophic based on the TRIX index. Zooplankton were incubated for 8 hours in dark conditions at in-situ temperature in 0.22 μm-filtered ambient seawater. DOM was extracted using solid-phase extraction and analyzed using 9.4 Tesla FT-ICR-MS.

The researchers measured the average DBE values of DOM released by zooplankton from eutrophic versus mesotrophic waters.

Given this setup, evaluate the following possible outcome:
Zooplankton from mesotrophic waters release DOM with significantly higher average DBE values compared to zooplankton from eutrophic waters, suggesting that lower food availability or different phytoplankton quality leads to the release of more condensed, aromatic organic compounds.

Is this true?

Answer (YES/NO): YES